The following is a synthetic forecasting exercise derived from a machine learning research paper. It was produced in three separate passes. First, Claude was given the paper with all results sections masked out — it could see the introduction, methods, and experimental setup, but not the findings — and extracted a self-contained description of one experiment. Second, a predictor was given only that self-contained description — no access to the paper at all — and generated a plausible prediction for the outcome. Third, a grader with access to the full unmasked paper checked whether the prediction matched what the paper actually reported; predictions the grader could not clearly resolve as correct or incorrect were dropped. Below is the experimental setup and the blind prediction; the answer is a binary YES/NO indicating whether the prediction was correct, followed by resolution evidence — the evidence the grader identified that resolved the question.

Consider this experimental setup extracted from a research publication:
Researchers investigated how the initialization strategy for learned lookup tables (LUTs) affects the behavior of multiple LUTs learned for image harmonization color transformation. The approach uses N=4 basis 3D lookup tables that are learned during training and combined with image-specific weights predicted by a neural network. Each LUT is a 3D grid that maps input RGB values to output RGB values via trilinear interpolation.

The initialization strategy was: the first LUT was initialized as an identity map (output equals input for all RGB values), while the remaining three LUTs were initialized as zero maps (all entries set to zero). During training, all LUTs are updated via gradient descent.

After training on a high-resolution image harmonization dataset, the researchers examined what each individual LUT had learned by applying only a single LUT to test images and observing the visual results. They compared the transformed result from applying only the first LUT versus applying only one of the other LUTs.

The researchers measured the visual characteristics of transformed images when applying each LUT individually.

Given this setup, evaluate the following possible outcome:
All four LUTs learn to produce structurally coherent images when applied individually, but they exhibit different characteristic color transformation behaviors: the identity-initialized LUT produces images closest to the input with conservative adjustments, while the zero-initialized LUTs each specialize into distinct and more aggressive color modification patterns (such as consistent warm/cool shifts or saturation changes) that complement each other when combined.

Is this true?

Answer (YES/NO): NO